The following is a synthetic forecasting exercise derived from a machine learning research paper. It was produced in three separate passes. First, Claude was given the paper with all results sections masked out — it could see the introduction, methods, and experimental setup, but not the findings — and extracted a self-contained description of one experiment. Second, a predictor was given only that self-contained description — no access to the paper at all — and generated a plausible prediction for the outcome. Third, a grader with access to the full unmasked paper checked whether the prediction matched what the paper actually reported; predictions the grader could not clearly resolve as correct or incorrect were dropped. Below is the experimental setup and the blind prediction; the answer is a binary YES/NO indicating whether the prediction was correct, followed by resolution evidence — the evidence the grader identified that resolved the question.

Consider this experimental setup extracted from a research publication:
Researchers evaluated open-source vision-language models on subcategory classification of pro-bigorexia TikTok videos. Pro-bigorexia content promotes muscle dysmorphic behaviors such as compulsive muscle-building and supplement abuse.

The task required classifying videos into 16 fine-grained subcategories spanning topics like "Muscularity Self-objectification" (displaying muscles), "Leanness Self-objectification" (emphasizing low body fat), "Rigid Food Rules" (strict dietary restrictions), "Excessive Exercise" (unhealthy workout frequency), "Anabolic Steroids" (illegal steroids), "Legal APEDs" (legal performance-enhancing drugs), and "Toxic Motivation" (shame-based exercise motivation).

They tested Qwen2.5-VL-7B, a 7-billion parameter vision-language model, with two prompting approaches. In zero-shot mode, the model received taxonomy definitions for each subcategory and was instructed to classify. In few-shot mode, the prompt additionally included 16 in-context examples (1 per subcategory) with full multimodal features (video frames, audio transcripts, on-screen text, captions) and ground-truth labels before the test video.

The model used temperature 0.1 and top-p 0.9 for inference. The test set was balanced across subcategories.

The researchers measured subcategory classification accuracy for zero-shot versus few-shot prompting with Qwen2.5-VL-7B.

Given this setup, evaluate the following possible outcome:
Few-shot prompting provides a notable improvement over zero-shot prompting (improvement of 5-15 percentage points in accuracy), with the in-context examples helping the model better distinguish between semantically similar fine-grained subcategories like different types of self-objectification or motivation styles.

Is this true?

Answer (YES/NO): NO